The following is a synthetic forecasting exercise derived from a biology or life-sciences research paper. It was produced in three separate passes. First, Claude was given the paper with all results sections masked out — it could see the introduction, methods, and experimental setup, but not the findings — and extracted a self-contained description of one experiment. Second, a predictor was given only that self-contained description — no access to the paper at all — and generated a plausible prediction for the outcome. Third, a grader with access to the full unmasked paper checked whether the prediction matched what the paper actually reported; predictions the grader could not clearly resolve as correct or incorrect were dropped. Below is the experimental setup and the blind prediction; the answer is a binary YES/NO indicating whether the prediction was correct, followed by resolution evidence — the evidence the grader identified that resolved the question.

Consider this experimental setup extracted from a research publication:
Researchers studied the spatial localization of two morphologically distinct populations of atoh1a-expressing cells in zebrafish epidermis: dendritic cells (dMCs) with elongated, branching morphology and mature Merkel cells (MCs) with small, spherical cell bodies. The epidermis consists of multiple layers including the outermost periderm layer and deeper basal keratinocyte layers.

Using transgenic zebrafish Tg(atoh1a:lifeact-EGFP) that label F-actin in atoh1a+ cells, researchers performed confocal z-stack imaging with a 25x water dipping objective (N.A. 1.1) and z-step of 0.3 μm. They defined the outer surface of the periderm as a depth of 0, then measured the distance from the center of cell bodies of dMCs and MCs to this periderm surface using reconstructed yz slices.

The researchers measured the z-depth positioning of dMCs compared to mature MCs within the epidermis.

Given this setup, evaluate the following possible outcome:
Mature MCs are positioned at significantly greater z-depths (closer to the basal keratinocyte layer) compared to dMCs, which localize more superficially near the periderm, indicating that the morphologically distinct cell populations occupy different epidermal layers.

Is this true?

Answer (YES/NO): NO